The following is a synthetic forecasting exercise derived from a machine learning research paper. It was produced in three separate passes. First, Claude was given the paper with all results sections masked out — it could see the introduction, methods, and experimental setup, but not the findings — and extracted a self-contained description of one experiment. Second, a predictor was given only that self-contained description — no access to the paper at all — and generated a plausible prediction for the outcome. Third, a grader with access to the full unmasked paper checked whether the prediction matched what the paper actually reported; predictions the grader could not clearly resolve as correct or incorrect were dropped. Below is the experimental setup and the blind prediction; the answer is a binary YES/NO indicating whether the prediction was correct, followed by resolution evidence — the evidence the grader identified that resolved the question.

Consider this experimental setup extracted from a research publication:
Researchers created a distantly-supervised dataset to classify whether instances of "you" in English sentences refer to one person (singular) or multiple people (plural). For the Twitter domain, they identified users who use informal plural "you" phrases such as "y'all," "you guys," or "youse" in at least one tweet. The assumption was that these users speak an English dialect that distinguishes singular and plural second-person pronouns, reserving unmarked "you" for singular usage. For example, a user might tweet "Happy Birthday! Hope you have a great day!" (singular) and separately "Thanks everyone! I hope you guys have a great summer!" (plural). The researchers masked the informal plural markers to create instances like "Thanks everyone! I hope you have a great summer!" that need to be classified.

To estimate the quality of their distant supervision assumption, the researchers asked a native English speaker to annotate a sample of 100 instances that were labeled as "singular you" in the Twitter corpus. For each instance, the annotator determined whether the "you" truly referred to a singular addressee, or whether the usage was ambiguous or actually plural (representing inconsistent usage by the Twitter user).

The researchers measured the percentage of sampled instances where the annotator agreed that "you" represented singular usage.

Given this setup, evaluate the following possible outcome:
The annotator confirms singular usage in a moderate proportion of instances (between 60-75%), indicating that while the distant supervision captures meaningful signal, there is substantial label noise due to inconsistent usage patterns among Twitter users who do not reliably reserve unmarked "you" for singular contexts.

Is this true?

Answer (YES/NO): YES